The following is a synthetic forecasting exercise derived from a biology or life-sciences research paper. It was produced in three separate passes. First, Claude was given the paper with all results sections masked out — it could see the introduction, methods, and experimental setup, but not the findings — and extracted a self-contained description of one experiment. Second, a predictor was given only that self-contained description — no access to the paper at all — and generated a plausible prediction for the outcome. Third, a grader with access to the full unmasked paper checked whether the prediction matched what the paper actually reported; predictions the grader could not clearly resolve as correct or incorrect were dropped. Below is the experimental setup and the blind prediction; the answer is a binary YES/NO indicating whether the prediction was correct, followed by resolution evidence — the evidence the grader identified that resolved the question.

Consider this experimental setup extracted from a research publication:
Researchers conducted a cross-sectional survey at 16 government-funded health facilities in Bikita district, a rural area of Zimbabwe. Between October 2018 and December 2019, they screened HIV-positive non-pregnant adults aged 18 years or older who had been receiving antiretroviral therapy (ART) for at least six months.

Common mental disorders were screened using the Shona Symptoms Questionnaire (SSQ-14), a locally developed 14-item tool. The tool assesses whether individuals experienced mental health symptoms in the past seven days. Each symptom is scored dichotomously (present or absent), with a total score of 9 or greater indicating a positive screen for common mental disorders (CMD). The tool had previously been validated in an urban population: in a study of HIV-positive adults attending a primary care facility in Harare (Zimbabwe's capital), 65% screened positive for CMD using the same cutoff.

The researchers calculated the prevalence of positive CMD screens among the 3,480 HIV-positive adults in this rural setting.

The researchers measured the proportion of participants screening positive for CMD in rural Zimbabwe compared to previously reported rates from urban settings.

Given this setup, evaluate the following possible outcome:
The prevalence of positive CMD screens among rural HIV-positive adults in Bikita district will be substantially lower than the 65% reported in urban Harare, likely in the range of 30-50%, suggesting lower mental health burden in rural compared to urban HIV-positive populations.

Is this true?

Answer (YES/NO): NO